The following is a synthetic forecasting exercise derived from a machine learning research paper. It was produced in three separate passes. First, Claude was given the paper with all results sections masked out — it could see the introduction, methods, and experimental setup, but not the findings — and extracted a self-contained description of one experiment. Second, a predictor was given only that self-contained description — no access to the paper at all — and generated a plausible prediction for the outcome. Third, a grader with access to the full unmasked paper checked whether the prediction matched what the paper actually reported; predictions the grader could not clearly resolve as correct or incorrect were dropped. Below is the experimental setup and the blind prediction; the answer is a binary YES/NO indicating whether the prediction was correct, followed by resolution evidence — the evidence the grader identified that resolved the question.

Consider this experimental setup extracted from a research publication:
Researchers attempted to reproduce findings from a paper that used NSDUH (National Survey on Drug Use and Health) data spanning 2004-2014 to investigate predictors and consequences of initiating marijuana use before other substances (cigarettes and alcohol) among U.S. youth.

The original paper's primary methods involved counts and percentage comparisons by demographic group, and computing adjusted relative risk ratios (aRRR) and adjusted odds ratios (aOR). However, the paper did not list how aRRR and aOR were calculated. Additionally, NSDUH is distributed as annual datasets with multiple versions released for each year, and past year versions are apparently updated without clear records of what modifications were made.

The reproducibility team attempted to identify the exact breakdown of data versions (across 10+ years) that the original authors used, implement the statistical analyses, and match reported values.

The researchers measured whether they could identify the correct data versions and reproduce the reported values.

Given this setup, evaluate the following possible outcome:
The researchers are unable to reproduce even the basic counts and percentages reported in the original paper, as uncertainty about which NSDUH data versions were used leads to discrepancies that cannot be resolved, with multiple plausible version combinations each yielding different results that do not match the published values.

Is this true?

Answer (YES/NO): NO